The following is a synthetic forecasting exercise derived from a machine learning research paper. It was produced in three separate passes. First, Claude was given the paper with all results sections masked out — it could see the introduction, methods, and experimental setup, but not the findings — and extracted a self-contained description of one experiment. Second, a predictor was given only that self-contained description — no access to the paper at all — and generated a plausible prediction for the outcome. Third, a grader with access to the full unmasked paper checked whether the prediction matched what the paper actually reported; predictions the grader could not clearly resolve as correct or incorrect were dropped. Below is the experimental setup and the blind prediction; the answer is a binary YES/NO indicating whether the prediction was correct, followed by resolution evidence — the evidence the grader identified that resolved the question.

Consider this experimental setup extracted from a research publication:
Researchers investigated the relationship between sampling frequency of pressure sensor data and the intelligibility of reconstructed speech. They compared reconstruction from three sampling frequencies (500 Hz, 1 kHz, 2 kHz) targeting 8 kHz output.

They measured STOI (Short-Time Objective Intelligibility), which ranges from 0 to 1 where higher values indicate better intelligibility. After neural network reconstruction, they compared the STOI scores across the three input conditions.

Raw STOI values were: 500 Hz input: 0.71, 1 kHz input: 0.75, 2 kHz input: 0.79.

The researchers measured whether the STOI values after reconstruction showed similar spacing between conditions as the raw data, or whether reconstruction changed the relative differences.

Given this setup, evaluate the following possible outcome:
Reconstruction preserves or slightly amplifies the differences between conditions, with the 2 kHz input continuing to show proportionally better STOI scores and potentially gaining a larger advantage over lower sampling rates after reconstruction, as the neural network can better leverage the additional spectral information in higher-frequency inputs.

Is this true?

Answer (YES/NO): NO